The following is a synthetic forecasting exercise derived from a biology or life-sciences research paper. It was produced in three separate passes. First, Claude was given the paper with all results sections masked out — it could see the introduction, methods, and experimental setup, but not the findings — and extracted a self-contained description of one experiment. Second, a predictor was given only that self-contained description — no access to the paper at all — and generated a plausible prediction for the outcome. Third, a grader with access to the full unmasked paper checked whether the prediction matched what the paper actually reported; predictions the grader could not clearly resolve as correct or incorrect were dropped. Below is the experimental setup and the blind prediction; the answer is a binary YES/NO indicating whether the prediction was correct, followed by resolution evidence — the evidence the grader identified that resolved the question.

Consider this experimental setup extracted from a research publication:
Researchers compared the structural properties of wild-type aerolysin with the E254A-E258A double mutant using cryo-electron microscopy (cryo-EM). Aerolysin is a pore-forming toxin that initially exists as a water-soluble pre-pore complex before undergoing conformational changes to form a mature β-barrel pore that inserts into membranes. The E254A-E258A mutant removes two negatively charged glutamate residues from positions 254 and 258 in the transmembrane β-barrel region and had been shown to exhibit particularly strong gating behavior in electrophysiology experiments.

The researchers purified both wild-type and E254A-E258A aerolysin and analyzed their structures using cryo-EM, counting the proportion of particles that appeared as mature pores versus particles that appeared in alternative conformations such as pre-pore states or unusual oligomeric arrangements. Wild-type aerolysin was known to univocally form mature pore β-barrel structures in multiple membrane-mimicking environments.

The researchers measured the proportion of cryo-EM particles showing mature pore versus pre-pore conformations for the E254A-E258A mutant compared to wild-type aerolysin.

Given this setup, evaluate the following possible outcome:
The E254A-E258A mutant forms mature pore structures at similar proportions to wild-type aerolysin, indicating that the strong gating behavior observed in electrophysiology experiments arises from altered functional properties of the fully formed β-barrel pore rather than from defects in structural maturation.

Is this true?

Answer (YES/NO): NO